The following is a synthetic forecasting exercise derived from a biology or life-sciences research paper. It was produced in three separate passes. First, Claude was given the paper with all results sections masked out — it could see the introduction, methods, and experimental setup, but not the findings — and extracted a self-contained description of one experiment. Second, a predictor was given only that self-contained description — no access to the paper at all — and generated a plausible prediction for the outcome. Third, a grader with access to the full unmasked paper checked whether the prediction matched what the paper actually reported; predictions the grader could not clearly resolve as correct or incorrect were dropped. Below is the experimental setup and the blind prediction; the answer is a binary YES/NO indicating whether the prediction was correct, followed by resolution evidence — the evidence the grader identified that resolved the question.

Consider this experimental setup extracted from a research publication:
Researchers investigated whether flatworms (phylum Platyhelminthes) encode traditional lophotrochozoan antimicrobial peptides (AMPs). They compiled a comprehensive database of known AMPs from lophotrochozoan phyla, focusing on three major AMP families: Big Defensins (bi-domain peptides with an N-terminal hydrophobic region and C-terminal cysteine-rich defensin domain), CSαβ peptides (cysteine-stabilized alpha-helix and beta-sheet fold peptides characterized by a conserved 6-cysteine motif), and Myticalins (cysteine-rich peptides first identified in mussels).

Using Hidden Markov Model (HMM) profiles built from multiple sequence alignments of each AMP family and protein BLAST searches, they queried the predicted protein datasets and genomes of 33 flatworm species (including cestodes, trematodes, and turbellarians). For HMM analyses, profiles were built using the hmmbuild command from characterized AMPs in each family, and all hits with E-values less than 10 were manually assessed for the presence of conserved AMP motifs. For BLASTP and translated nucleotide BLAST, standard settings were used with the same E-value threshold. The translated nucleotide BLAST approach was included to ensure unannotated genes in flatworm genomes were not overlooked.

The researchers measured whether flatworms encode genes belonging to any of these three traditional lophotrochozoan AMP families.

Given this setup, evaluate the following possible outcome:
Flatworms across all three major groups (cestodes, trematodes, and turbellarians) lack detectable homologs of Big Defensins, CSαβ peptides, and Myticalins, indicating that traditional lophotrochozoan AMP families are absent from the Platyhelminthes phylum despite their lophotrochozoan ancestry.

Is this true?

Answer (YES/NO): YES